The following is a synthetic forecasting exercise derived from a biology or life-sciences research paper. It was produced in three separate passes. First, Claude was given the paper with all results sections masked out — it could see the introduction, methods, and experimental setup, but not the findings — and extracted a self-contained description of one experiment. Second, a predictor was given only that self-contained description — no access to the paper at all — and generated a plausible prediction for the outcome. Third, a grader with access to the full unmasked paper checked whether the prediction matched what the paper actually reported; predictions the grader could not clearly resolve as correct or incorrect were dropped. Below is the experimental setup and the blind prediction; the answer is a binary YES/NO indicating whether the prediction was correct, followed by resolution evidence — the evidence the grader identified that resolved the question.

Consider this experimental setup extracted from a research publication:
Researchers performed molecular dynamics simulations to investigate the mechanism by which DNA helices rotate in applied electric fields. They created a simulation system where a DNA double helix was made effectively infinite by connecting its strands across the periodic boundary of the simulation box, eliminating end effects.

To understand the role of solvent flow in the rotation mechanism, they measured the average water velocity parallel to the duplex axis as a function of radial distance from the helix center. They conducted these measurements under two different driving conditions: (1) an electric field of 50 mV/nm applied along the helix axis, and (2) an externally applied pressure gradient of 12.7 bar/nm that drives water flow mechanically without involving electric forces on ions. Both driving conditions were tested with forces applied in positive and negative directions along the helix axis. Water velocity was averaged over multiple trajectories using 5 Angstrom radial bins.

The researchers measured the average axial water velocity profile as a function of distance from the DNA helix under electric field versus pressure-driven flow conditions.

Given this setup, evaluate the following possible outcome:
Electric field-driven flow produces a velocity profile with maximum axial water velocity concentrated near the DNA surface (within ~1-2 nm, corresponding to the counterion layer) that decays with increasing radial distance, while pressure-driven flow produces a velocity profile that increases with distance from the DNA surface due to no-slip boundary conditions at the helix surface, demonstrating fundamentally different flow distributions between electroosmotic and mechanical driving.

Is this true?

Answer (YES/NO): NO